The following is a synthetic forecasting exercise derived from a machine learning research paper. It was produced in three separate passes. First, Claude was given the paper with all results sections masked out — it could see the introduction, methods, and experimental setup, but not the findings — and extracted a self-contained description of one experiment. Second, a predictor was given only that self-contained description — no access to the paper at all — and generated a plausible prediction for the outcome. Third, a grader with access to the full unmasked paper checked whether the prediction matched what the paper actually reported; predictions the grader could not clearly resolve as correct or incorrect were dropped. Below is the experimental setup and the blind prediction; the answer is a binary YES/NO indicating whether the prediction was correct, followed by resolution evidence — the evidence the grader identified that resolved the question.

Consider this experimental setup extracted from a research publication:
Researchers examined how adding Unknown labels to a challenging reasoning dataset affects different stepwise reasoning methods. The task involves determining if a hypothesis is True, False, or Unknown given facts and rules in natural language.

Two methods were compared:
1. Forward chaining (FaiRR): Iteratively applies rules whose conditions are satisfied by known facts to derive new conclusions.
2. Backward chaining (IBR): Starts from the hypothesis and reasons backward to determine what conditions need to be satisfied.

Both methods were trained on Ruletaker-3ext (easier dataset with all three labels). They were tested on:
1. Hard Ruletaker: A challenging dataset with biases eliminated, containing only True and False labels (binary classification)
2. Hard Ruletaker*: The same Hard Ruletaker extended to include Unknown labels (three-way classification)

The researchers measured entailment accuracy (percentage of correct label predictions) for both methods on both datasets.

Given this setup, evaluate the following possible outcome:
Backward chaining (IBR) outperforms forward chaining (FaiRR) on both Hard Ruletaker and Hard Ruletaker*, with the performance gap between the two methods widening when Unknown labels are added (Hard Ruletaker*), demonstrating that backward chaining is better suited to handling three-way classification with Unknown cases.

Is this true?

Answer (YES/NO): NO